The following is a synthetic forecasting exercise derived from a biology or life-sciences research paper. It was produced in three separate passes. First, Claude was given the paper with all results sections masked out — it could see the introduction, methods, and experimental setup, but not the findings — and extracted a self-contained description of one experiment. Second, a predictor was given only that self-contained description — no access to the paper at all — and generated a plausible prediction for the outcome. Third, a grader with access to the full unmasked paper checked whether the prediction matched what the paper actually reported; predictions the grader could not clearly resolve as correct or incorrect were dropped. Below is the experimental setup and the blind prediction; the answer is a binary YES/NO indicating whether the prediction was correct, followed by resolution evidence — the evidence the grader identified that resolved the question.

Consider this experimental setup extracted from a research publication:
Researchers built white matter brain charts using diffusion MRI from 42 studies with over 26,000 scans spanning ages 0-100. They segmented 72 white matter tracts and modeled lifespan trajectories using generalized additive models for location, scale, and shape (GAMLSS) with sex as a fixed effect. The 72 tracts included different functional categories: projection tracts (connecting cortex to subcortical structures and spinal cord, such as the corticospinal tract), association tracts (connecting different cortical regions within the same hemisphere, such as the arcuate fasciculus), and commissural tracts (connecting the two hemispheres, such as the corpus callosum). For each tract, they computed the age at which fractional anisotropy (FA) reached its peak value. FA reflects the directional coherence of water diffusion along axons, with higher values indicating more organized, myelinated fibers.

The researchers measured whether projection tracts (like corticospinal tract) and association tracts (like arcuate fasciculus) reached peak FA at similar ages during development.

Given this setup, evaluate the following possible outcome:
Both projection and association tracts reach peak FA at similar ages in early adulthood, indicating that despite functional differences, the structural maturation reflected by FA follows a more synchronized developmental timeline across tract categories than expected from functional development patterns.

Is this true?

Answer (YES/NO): NO